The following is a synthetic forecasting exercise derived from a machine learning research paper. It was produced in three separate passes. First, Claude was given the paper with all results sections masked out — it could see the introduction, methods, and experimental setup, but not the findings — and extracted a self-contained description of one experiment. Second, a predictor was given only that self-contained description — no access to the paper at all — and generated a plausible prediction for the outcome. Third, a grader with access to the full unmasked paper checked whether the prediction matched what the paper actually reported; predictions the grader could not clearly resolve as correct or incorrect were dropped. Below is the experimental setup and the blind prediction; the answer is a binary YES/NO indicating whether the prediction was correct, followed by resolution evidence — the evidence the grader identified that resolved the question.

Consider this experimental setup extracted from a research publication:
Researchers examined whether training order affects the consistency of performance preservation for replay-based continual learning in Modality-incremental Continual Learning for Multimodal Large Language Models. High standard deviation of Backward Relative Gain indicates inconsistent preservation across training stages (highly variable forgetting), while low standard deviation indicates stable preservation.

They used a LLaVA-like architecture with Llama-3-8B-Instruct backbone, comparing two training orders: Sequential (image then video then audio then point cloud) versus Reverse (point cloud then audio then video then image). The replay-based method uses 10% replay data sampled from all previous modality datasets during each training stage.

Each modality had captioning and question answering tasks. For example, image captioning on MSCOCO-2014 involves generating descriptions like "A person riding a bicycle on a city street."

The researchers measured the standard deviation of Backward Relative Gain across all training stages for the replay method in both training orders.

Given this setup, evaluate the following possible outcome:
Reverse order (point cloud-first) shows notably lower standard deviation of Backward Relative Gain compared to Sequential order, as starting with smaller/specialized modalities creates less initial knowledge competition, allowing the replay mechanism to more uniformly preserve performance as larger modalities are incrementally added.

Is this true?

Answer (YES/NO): NO